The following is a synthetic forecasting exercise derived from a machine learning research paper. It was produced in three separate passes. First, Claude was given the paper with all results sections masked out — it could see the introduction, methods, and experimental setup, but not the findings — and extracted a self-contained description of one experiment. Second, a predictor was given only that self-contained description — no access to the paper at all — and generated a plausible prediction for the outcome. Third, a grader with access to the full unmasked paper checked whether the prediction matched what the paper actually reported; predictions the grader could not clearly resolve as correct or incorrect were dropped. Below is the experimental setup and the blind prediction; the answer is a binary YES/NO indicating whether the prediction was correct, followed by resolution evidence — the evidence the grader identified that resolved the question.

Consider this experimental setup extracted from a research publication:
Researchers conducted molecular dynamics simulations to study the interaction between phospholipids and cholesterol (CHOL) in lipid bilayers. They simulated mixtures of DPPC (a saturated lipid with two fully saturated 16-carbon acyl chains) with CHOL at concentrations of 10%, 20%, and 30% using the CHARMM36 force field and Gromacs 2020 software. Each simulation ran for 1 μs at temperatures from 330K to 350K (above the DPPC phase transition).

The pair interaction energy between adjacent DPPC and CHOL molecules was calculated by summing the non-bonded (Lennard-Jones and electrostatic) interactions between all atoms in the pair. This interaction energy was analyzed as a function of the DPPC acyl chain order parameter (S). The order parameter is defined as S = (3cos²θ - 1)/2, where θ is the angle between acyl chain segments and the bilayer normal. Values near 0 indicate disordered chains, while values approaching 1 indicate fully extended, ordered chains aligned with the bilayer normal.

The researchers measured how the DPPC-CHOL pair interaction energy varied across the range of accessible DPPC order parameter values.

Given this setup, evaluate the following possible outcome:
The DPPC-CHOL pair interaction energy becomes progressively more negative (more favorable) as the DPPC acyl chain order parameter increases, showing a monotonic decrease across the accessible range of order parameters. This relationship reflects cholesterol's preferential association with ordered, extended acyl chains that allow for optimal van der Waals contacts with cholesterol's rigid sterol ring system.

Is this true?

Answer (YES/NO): NO